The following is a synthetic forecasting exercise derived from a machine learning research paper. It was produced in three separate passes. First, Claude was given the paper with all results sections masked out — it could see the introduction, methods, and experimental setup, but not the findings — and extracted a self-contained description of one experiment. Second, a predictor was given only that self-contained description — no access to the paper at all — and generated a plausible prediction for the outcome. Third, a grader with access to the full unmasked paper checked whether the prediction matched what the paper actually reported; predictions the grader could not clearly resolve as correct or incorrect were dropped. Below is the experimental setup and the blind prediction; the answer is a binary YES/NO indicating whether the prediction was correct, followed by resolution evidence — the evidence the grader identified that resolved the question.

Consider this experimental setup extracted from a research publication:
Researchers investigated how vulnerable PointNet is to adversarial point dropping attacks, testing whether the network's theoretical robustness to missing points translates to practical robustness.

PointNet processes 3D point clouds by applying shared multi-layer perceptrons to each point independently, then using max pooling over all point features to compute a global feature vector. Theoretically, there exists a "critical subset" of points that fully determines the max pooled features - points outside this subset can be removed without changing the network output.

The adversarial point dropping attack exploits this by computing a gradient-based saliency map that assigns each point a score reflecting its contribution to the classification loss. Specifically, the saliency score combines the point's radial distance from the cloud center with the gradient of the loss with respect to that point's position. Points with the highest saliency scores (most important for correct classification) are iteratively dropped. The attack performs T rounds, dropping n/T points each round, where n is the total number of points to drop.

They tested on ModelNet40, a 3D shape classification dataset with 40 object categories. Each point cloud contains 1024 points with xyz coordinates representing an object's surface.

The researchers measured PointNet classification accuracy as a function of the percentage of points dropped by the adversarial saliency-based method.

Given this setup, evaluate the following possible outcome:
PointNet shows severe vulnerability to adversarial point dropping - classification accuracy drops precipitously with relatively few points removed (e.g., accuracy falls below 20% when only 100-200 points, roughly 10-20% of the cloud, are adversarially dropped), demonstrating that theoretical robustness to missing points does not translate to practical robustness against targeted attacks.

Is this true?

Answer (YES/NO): NO